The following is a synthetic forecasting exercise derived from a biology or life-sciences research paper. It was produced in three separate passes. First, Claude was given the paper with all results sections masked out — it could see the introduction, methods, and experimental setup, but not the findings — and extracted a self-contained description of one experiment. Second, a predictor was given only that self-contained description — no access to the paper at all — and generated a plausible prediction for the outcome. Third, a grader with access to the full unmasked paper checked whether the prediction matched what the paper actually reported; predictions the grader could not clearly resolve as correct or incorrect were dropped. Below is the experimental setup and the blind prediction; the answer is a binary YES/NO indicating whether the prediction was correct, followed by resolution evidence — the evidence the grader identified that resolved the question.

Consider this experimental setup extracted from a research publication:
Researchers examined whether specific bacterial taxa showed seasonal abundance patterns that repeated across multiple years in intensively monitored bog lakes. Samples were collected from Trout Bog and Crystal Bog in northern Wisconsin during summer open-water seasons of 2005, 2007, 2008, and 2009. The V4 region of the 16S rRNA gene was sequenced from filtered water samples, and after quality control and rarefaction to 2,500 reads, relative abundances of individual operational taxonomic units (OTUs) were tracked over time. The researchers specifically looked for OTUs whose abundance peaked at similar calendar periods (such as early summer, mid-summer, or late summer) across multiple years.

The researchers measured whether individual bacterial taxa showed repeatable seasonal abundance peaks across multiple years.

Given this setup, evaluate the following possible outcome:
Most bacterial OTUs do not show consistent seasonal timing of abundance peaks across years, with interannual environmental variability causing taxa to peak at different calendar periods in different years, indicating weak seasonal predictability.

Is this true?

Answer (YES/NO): YES